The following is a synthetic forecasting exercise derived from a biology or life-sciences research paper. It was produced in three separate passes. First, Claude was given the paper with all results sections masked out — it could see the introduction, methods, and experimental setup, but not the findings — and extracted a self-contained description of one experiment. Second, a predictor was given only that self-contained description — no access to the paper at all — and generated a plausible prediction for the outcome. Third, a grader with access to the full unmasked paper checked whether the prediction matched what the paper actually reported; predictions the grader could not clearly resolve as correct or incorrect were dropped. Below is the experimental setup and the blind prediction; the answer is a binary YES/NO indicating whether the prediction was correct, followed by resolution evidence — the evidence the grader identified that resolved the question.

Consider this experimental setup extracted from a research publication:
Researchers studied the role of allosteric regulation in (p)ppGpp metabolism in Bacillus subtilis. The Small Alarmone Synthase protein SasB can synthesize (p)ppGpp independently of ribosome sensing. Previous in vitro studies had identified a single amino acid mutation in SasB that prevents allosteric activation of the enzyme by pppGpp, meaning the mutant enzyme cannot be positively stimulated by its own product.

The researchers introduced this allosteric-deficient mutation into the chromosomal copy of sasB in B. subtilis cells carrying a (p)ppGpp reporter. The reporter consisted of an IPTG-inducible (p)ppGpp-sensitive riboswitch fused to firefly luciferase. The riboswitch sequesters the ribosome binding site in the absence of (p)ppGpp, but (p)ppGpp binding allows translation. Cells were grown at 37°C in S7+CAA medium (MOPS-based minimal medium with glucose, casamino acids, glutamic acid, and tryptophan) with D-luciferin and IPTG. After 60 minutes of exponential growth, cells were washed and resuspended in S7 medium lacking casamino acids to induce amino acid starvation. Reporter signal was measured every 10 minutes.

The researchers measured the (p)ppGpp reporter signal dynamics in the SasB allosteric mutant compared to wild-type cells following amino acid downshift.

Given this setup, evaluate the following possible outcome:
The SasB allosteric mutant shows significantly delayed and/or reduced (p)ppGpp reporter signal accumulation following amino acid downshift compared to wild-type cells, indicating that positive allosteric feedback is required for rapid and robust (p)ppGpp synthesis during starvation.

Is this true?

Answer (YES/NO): YES